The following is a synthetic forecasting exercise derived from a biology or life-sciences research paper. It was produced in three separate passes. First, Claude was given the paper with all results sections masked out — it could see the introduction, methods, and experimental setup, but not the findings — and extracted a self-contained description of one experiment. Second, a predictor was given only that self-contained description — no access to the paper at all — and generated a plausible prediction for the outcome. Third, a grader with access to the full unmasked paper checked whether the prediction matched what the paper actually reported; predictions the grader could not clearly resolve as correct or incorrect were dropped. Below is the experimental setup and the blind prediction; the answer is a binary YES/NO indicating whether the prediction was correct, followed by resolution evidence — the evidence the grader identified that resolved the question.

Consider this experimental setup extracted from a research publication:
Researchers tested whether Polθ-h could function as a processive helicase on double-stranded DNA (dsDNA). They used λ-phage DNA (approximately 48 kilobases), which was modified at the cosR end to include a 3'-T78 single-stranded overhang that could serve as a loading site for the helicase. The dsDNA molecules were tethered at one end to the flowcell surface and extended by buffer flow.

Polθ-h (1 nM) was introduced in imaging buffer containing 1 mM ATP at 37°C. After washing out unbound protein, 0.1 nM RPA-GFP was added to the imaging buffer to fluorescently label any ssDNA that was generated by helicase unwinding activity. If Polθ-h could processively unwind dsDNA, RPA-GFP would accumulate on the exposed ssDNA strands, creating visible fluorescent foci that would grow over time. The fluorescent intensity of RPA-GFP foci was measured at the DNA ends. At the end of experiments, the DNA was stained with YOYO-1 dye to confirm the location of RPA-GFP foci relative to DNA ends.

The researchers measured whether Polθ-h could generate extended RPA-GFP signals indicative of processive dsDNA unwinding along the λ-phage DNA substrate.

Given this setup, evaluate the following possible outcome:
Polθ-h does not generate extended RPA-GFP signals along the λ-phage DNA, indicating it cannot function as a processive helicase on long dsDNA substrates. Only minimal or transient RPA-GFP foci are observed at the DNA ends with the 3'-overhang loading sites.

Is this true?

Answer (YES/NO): YES